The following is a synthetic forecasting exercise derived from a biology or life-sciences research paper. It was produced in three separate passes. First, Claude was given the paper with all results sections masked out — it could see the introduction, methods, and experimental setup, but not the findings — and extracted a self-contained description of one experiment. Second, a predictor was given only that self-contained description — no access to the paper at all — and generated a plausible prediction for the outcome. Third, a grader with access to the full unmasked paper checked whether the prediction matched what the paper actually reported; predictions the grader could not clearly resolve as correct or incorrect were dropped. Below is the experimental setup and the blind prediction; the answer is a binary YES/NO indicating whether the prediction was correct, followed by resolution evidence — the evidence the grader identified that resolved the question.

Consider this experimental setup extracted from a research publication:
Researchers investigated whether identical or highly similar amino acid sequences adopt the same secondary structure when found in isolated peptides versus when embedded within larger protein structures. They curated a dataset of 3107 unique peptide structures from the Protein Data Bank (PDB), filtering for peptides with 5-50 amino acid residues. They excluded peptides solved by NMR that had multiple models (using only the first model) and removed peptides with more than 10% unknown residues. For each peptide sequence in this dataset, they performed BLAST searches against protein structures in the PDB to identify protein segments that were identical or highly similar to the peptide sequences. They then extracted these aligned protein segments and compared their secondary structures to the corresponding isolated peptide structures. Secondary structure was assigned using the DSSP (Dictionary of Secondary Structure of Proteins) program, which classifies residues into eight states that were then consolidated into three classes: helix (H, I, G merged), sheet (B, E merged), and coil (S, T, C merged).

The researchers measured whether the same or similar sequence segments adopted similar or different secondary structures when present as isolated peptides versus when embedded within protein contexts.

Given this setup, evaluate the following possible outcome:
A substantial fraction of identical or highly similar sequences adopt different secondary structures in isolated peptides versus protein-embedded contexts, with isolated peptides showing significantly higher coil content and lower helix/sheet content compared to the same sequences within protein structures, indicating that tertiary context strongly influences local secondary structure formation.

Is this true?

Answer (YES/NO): YES